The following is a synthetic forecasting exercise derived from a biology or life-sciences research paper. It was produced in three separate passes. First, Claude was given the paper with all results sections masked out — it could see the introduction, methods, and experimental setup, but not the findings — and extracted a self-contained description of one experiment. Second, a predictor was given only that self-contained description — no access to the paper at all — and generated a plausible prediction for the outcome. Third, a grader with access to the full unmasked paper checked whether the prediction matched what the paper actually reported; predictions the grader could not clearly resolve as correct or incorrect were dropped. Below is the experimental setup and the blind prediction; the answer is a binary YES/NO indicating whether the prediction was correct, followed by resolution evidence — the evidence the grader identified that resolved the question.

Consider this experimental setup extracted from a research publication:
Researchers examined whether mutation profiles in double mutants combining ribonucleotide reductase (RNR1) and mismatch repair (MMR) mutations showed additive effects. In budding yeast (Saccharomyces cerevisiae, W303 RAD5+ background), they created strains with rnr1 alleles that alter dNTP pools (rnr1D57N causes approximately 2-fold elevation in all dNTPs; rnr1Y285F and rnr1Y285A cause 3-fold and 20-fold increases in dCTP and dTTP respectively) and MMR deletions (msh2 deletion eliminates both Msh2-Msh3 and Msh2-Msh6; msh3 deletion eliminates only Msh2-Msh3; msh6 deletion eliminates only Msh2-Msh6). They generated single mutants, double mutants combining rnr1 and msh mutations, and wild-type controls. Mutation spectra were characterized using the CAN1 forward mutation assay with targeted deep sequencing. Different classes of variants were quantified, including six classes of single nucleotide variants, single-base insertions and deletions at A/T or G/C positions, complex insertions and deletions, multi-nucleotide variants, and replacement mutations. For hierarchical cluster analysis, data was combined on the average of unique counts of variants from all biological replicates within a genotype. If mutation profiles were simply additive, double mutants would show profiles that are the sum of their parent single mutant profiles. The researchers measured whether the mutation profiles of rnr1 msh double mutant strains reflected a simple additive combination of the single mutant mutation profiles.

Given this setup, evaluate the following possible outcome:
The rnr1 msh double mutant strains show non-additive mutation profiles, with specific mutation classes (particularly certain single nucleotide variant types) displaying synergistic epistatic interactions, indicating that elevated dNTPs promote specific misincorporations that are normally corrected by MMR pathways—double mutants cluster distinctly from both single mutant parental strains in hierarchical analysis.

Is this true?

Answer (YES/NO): NO